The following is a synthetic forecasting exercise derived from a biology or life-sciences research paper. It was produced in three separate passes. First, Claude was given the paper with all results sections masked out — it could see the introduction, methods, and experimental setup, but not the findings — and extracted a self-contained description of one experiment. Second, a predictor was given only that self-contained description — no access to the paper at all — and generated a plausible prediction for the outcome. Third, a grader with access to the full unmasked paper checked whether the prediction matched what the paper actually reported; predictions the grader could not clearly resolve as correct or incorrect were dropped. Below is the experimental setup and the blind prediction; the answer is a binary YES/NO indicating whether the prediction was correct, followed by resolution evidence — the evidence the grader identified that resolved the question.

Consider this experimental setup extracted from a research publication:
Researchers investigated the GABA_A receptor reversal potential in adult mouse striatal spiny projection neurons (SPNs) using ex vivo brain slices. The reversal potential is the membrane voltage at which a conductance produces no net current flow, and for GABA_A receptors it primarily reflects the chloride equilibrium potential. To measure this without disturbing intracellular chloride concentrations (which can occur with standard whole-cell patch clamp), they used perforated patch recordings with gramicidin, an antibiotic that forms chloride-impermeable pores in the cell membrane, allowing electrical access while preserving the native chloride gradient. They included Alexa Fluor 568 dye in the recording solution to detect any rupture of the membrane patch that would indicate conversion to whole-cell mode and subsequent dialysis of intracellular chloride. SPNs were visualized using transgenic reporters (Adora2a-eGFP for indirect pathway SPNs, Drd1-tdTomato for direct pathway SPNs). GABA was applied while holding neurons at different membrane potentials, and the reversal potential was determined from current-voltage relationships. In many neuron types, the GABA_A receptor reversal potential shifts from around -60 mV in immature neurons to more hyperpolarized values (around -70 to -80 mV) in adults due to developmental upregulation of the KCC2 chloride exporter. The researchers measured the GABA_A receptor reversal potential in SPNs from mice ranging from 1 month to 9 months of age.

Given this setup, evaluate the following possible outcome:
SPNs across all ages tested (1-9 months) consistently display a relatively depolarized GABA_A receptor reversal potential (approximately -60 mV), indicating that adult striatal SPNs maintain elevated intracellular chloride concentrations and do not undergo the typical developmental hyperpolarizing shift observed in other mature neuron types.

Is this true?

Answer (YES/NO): YES